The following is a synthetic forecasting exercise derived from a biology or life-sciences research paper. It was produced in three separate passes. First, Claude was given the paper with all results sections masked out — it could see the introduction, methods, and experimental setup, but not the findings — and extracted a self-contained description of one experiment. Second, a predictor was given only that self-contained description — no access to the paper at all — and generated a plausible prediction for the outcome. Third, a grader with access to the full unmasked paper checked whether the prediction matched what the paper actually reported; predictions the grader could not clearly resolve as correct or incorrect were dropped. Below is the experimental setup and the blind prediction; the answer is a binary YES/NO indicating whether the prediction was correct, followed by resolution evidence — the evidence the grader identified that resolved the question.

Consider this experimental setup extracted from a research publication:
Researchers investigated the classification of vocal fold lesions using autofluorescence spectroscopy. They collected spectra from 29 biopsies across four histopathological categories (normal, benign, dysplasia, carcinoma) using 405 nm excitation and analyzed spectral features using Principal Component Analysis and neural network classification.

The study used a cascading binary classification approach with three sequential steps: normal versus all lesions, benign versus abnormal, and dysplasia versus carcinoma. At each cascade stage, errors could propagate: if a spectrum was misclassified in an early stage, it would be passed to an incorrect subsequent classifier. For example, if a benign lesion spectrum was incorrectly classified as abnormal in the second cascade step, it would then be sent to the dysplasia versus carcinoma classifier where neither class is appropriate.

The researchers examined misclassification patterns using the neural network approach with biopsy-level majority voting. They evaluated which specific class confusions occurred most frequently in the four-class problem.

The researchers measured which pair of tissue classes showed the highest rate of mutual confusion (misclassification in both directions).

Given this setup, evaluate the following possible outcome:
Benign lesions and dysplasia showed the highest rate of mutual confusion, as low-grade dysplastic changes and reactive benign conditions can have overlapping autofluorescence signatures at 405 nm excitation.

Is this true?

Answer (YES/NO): NO